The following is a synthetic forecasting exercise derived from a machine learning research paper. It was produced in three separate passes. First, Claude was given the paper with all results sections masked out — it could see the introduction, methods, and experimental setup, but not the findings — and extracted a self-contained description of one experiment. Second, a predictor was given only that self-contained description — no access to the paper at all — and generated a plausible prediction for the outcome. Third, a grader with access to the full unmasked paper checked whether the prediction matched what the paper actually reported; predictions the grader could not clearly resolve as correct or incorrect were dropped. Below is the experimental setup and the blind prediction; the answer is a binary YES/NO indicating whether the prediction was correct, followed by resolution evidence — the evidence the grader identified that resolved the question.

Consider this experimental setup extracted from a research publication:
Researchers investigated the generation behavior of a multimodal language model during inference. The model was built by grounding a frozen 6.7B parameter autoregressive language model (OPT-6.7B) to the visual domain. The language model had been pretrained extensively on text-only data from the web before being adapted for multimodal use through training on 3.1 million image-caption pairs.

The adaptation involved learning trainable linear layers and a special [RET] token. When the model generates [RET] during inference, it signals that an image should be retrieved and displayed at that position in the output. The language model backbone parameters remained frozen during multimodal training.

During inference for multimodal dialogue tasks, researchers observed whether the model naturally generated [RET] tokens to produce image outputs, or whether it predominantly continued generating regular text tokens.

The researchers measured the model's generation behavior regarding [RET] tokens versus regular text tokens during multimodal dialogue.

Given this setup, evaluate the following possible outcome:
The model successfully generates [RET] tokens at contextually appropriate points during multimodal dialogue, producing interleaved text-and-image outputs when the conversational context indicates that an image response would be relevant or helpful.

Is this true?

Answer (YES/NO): NO